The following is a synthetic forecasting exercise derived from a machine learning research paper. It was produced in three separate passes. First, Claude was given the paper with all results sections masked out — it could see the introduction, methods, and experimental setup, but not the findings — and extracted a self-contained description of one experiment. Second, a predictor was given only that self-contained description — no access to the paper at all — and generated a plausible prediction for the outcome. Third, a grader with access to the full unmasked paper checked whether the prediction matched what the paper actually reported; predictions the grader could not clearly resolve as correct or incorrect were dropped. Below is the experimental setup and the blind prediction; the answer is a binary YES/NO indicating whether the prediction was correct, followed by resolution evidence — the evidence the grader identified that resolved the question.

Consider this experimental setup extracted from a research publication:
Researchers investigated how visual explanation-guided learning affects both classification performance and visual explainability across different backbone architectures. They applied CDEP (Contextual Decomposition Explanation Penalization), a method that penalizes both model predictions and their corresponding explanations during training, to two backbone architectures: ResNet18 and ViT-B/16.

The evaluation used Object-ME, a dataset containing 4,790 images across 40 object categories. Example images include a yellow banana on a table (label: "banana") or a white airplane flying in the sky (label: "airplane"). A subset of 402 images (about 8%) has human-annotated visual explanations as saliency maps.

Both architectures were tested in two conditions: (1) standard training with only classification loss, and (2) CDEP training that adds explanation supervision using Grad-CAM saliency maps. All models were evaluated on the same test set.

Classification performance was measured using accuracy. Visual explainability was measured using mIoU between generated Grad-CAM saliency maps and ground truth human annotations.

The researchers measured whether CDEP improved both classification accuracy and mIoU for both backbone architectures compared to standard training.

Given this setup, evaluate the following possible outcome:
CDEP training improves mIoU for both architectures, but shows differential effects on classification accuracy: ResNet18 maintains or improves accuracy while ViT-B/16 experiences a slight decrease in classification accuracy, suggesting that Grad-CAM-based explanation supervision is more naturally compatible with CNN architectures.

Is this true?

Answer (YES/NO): NO